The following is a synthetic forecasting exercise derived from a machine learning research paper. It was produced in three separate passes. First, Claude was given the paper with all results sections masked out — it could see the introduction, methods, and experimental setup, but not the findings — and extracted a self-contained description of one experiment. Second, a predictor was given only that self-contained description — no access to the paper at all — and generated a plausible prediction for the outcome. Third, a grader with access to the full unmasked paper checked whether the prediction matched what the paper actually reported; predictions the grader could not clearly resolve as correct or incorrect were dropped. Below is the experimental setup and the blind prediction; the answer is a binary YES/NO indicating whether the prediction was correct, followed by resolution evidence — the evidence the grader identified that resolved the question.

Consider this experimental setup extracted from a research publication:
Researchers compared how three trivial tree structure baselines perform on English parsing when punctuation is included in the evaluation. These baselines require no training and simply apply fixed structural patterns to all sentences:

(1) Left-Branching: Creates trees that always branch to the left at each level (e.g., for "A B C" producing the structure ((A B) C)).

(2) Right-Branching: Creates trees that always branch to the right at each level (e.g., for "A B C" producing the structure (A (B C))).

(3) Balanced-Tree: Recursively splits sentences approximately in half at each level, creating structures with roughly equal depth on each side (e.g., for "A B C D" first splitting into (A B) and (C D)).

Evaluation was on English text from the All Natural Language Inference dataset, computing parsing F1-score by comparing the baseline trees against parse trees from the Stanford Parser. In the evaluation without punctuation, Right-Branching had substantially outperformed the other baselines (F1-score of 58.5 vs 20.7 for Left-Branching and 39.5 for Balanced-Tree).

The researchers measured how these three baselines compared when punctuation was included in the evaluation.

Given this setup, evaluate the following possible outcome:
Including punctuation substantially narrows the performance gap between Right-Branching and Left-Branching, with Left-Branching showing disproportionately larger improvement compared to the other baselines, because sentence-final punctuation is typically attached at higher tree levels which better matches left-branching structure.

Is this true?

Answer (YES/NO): NO